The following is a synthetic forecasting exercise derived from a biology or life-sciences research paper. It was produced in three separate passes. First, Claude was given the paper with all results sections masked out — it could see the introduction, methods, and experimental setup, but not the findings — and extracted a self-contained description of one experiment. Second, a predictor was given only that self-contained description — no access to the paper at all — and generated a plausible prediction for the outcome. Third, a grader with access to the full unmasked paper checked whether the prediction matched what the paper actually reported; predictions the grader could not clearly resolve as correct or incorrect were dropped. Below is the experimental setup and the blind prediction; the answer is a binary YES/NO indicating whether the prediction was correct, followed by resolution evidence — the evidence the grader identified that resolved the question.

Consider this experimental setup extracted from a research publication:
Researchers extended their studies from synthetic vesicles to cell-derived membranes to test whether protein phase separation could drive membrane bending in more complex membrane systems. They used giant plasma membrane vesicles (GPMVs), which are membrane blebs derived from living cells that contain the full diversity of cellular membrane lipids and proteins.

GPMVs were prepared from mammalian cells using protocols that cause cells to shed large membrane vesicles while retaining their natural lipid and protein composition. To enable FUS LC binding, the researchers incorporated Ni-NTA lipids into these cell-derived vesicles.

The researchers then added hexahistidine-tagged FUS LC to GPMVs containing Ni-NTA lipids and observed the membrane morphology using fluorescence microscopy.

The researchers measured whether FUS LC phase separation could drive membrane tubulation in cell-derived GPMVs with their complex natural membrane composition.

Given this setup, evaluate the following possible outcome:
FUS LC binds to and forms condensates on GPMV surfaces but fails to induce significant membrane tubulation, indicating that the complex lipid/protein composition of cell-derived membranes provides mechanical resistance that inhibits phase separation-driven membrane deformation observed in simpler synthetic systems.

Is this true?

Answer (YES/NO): NO